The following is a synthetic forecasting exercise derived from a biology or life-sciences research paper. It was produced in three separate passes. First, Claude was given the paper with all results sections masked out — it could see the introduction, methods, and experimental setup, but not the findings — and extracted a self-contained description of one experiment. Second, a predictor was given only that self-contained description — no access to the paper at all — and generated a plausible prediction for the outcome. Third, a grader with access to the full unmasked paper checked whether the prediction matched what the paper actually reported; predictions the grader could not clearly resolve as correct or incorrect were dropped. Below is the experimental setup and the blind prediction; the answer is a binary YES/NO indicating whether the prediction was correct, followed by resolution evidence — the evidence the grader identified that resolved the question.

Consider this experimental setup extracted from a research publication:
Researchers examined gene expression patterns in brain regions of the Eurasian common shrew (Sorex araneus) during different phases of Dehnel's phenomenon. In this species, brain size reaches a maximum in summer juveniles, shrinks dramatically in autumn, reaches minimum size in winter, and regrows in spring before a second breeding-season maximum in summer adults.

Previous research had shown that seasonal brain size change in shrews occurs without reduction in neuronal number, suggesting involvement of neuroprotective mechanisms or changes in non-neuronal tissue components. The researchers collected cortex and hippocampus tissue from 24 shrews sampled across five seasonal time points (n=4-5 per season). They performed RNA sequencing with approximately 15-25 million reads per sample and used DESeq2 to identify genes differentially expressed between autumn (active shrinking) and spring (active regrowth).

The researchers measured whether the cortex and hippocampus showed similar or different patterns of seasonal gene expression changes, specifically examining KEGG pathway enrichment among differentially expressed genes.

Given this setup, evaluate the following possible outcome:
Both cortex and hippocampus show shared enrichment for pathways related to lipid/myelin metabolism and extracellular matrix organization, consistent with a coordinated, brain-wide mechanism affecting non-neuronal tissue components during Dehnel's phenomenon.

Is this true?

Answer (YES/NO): NO